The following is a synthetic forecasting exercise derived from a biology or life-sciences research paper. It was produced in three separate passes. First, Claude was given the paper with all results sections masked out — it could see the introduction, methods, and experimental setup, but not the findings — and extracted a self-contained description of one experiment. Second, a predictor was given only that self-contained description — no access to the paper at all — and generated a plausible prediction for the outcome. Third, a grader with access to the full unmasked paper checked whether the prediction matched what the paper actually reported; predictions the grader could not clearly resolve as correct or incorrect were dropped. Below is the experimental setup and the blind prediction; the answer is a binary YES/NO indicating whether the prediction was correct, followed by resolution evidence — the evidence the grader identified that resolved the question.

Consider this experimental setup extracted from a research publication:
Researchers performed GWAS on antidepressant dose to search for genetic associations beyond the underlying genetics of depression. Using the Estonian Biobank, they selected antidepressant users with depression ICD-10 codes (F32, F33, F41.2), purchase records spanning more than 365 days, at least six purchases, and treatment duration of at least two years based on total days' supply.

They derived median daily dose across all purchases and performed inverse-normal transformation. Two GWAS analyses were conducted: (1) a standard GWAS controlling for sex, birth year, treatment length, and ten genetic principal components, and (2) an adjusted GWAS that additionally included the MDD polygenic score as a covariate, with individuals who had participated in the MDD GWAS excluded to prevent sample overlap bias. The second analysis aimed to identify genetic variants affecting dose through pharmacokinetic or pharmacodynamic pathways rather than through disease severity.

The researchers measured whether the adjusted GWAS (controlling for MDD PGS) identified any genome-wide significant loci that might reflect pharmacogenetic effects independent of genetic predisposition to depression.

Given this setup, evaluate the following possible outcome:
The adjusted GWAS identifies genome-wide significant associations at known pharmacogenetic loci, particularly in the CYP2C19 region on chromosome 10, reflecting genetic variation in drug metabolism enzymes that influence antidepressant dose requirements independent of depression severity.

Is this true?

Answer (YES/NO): NO